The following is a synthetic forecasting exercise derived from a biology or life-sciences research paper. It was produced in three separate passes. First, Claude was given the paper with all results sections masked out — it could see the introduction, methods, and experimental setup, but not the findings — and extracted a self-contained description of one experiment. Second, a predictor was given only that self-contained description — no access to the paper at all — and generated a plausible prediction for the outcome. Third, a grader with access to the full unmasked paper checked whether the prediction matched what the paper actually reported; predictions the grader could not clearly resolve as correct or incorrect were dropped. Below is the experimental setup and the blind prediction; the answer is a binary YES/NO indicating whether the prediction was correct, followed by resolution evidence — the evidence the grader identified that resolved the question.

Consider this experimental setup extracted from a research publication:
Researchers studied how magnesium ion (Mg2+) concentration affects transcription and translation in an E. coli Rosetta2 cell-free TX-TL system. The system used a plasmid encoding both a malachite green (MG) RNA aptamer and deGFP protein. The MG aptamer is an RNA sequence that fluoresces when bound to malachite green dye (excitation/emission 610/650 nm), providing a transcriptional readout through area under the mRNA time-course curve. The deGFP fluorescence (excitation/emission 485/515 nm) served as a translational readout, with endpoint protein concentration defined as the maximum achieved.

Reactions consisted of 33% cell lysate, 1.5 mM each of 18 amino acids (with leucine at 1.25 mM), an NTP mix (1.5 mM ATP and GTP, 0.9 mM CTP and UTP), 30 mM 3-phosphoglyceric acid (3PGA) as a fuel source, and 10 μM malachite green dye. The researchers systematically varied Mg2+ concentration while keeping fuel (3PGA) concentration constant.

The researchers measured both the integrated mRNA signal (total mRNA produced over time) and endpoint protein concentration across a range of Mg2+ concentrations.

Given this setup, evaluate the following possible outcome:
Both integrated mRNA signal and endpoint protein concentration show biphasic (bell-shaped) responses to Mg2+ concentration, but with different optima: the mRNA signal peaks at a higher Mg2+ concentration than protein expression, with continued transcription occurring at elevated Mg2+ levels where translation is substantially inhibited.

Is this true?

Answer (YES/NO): NO